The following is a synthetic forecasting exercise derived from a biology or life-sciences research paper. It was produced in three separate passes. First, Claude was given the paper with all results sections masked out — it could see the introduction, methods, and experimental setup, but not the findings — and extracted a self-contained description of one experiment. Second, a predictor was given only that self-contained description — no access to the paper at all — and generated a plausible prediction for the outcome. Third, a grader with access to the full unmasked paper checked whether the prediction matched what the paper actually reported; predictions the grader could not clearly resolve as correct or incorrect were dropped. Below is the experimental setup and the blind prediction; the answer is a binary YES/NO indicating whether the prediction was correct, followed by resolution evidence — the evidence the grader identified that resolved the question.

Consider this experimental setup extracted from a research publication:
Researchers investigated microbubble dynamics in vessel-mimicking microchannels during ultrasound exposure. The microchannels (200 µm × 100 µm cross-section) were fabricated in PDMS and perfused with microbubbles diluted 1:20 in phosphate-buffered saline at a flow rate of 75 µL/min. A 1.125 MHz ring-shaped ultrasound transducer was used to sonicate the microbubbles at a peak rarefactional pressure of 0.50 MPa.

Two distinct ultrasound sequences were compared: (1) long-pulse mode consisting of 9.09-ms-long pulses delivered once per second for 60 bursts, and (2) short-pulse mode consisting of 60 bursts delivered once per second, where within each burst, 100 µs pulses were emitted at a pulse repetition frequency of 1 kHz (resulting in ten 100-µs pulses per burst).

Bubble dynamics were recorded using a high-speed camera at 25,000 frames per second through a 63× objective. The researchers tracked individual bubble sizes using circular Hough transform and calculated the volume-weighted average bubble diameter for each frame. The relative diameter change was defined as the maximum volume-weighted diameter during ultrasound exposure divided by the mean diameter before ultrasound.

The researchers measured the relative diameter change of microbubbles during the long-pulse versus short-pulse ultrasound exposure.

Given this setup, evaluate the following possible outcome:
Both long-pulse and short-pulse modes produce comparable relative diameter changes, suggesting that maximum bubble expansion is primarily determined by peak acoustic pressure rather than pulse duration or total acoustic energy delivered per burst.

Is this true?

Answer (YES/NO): YES